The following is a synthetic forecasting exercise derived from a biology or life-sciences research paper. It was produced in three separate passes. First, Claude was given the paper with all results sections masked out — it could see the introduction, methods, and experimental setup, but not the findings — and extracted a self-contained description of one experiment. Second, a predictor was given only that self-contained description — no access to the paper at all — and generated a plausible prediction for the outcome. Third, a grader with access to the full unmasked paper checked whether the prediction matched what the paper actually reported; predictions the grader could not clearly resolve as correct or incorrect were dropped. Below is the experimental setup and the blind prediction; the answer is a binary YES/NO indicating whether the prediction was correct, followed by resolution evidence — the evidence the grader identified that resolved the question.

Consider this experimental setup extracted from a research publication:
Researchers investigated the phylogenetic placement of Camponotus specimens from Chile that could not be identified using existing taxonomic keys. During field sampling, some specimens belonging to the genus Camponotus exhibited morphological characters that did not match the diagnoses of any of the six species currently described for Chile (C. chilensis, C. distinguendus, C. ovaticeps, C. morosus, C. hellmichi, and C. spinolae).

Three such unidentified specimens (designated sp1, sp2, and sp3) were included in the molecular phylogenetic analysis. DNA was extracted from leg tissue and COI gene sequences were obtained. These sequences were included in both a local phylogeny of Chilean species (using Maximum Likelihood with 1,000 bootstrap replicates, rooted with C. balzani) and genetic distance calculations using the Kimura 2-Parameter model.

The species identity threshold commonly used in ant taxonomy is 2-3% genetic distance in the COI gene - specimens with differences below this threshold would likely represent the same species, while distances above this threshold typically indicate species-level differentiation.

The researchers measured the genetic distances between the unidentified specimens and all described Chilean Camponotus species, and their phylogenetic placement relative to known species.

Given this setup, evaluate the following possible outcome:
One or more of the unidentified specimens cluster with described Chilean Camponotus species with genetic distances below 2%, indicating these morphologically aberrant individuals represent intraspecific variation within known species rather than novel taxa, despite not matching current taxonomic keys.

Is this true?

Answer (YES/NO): NO